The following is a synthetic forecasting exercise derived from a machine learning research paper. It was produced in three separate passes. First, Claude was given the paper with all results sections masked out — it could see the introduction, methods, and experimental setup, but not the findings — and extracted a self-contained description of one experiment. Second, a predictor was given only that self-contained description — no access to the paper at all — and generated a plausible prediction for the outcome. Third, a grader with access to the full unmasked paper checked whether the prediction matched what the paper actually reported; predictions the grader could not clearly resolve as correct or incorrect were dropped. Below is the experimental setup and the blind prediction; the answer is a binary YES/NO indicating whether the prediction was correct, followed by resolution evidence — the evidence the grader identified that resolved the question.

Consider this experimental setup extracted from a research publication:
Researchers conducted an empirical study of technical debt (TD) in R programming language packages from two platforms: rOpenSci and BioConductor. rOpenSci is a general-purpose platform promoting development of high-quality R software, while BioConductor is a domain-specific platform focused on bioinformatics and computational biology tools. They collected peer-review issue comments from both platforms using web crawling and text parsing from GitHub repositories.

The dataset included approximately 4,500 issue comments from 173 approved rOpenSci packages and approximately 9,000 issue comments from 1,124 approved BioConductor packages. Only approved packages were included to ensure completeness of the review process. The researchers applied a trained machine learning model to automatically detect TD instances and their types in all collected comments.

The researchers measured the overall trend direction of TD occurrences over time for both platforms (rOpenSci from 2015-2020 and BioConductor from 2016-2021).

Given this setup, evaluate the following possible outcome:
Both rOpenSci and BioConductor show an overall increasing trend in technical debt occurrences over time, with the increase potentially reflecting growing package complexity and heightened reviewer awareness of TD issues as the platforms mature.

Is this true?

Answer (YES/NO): NO